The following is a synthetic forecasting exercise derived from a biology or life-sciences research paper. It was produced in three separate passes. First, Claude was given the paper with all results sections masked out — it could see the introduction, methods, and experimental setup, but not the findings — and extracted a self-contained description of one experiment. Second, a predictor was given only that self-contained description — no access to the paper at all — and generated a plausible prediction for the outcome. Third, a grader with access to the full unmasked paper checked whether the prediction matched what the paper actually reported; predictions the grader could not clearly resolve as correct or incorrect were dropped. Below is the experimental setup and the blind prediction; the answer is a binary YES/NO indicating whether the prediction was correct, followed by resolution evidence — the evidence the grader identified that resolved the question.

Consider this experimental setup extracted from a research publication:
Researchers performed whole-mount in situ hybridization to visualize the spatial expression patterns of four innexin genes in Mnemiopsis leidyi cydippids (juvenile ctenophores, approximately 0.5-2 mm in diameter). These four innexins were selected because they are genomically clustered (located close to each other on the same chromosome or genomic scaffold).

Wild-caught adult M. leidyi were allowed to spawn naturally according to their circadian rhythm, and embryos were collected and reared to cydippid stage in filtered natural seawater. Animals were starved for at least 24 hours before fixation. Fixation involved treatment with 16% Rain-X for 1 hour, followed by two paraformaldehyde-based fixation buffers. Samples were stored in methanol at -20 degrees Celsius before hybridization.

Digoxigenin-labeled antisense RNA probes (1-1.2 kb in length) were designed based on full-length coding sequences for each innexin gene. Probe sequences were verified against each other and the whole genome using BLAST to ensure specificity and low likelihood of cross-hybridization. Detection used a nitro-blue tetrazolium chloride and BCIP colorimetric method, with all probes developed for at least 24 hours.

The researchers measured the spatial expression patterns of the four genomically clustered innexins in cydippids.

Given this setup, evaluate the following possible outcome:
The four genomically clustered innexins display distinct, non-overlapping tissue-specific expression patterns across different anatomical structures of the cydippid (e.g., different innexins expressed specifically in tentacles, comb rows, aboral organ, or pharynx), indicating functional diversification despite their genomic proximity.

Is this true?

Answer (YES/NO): NO